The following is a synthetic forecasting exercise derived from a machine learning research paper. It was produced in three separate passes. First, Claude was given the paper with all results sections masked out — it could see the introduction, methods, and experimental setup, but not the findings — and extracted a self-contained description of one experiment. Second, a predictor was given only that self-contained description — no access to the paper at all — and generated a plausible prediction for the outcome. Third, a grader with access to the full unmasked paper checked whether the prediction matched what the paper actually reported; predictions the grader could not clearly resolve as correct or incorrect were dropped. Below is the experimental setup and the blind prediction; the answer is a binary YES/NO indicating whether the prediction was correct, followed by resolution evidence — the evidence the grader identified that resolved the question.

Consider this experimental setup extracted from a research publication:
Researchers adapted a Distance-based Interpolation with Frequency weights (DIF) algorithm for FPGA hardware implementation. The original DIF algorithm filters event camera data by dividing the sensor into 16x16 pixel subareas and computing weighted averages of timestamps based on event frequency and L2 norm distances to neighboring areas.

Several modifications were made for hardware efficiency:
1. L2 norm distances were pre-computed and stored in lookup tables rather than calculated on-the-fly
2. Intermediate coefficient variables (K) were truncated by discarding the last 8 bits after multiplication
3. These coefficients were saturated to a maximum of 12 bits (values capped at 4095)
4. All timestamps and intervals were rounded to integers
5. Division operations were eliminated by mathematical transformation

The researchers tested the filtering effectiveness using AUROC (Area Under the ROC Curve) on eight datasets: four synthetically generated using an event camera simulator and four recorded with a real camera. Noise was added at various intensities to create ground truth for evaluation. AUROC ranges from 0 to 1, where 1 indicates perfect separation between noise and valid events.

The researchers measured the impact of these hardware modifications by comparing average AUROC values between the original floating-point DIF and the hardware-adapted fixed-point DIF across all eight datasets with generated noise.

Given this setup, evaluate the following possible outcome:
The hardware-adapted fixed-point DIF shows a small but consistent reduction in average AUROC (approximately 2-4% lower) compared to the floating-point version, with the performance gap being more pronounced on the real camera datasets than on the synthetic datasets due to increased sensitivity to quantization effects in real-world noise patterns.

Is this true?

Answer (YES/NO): NO